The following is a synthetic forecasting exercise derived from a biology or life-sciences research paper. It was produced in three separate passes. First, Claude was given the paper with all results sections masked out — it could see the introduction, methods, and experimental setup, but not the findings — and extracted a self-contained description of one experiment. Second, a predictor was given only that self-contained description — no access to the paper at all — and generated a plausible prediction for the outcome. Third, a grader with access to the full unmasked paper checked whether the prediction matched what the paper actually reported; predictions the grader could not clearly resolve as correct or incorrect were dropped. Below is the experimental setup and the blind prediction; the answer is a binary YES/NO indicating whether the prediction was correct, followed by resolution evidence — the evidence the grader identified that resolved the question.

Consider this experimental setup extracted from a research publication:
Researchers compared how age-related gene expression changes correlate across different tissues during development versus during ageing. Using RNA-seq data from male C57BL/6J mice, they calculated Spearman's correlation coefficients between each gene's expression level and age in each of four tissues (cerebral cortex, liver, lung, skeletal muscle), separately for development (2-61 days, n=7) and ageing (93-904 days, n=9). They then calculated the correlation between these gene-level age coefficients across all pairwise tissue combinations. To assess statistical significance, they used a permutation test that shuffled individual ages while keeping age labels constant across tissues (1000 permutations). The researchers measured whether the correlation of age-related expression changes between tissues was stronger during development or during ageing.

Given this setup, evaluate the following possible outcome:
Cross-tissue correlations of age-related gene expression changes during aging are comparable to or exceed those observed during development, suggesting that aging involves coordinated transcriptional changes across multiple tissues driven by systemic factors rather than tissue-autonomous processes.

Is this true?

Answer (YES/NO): NO